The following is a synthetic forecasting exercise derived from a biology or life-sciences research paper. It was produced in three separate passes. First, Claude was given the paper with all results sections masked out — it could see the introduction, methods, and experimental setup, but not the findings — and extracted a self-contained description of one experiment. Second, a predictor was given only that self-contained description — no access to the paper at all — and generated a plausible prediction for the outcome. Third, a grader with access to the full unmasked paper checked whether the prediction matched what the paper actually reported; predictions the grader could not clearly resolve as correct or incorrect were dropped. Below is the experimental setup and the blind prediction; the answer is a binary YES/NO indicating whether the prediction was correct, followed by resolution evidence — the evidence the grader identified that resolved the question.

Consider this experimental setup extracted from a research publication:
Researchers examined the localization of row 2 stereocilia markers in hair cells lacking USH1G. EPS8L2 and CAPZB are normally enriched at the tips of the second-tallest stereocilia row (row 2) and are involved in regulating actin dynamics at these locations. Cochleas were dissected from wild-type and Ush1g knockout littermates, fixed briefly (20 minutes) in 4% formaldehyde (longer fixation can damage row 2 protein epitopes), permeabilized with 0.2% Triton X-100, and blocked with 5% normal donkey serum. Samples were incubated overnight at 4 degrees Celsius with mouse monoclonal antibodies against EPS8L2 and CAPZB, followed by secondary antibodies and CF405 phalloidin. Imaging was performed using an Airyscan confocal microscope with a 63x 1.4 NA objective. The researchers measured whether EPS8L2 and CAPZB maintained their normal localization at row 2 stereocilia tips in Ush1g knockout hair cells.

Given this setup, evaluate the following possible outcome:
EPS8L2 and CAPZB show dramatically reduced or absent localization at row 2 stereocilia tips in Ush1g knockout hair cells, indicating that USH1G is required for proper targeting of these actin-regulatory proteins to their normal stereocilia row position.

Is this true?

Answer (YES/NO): NO